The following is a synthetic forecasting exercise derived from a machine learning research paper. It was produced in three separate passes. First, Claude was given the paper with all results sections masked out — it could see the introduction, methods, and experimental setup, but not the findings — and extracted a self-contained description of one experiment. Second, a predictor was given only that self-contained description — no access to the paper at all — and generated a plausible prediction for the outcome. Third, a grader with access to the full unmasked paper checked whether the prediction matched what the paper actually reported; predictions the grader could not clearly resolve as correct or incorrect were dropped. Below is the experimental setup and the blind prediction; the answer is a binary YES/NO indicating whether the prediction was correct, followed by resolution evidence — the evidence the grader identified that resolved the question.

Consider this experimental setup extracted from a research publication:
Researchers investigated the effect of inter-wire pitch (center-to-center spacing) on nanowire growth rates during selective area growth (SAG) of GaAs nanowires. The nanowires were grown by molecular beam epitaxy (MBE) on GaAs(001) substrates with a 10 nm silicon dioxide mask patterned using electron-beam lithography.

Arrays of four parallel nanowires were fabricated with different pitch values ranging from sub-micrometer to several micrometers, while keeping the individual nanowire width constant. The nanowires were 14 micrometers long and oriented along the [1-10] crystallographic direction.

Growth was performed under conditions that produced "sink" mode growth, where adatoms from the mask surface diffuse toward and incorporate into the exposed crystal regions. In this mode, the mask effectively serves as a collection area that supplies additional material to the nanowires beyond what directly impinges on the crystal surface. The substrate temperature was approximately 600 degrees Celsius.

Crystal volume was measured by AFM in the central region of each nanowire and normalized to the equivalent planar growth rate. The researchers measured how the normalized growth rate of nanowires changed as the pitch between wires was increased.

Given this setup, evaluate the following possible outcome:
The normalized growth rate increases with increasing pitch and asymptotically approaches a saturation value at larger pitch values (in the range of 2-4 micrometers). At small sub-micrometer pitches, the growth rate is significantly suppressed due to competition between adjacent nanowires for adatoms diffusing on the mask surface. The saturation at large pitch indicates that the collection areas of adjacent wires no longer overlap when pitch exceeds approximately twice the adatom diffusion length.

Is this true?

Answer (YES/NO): NO